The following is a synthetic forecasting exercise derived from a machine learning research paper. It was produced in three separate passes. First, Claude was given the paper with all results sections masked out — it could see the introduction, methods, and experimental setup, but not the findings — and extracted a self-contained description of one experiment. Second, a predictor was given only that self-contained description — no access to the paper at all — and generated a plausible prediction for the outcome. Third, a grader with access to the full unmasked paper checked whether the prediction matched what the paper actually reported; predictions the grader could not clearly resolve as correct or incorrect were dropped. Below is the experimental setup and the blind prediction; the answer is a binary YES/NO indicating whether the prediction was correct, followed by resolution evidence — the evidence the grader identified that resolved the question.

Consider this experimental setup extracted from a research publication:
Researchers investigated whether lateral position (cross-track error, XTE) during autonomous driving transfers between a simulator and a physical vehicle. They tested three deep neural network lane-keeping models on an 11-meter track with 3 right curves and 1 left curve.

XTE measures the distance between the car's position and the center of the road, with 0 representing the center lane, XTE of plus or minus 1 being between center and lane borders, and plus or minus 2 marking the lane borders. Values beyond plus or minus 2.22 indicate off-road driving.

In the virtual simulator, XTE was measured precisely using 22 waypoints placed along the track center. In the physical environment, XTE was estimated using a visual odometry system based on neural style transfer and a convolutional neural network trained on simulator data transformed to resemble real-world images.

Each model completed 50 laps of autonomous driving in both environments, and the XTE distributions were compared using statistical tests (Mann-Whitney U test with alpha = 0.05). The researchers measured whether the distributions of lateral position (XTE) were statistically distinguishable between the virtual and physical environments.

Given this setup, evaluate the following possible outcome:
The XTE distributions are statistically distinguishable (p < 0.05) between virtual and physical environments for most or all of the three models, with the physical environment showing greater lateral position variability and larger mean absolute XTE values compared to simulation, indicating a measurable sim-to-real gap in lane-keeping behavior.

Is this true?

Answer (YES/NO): NO